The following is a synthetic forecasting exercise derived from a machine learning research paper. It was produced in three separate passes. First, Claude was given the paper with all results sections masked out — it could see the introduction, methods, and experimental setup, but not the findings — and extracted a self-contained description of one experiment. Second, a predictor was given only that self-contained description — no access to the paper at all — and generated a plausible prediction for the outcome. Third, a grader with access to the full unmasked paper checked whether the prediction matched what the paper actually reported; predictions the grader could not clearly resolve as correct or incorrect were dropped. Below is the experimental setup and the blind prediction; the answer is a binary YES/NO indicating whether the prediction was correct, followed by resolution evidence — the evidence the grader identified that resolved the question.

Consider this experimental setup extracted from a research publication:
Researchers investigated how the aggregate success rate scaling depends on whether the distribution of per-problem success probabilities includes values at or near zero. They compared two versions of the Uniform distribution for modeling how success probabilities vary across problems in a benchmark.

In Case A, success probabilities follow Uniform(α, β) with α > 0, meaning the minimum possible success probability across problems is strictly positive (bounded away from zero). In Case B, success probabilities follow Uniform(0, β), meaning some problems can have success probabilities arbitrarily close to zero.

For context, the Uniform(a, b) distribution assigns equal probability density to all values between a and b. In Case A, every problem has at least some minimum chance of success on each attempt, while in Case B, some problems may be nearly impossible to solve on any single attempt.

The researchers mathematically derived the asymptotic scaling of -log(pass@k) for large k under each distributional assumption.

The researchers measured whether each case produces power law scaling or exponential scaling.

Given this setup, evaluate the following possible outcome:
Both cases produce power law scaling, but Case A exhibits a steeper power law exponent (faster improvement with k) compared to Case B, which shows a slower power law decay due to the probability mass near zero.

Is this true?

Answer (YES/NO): NO